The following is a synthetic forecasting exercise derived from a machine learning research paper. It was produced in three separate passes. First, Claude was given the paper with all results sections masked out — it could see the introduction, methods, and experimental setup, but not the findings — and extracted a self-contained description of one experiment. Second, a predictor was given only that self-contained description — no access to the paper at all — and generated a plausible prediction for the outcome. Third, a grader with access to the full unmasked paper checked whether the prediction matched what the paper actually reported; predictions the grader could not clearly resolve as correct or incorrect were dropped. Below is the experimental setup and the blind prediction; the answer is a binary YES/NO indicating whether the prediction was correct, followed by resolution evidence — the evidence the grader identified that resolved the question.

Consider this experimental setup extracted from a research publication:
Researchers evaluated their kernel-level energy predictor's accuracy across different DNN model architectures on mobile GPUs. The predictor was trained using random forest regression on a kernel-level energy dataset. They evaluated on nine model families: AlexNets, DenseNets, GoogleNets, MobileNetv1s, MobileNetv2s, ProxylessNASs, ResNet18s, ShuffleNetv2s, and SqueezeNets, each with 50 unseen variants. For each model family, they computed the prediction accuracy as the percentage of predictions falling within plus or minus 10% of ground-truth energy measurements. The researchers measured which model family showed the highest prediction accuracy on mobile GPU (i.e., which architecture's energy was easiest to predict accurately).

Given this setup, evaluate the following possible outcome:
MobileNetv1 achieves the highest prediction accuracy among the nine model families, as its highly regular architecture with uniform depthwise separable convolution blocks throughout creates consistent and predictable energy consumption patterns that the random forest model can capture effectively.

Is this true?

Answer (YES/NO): NO